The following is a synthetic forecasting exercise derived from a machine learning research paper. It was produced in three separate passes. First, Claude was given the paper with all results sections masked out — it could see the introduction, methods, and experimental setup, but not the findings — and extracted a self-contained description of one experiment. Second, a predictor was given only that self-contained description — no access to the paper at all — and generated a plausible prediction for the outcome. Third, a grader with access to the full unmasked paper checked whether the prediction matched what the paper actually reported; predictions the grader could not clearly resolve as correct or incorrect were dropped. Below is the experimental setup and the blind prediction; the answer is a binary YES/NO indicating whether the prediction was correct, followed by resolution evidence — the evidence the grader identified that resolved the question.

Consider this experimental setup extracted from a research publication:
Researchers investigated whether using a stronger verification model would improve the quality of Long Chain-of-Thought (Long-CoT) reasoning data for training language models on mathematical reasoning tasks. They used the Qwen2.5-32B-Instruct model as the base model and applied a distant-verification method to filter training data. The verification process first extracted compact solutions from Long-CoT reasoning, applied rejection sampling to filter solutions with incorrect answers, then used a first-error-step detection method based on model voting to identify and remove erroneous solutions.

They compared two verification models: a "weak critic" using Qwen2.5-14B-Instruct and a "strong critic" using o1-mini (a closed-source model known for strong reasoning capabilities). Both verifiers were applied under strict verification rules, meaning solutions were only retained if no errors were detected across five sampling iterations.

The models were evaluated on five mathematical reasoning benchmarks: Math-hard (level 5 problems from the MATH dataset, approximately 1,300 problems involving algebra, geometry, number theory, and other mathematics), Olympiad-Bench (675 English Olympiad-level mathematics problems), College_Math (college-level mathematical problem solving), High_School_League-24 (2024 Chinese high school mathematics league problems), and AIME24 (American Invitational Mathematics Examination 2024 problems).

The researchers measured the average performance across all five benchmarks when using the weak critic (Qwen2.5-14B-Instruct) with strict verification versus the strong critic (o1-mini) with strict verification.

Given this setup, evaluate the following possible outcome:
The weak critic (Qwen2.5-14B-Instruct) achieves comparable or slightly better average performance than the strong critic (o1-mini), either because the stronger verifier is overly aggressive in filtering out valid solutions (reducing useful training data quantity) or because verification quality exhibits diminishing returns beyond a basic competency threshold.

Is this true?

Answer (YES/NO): YES